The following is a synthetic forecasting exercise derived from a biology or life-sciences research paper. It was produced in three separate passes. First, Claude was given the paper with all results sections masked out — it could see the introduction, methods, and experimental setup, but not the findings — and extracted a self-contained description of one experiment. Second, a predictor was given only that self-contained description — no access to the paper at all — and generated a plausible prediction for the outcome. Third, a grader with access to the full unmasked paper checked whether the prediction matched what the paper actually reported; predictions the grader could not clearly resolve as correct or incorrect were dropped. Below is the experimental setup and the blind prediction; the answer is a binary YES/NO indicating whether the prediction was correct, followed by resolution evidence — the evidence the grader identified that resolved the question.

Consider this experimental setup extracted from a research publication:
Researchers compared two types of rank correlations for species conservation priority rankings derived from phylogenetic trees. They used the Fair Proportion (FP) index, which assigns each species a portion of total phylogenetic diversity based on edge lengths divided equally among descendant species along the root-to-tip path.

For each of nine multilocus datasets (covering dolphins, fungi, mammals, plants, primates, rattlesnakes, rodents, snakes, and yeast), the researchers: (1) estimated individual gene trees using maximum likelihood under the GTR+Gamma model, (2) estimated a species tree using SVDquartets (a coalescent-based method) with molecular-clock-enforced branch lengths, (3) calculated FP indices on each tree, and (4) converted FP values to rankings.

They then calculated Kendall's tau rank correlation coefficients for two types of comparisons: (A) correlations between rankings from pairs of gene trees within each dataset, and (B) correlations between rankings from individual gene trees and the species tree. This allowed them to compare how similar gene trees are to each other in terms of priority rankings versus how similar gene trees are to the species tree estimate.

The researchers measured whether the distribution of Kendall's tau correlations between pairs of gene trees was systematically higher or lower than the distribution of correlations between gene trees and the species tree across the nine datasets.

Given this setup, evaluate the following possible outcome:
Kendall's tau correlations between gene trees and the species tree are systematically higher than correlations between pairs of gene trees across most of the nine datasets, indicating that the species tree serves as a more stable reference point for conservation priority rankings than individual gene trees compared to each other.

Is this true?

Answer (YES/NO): NO